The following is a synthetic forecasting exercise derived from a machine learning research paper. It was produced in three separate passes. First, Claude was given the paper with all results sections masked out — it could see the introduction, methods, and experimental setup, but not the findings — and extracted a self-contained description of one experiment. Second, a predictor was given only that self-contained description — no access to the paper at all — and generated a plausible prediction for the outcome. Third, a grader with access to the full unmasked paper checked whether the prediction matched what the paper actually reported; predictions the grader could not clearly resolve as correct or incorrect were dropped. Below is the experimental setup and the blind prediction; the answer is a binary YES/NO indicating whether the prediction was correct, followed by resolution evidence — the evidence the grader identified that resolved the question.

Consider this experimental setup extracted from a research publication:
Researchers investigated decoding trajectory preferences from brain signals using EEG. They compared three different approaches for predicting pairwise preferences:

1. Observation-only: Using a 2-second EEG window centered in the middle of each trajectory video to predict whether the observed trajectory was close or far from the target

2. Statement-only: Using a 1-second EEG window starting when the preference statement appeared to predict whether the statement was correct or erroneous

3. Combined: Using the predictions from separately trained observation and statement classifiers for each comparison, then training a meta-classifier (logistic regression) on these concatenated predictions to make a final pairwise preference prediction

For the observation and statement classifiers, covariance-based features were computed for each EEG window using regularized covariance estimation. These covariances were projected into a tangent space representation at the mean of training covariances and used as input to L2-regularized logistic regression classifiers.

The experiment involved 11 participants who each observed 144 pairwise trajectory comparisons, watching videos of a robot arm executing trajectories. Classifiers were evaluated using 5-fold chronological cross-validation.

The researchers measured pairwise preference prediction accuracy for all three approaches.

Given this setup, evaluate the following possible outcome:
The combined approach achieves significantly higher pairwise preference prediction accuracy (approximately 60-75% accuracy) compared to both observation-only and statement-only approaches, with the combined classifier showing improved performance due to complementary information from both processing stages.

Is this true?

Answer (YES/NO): NO